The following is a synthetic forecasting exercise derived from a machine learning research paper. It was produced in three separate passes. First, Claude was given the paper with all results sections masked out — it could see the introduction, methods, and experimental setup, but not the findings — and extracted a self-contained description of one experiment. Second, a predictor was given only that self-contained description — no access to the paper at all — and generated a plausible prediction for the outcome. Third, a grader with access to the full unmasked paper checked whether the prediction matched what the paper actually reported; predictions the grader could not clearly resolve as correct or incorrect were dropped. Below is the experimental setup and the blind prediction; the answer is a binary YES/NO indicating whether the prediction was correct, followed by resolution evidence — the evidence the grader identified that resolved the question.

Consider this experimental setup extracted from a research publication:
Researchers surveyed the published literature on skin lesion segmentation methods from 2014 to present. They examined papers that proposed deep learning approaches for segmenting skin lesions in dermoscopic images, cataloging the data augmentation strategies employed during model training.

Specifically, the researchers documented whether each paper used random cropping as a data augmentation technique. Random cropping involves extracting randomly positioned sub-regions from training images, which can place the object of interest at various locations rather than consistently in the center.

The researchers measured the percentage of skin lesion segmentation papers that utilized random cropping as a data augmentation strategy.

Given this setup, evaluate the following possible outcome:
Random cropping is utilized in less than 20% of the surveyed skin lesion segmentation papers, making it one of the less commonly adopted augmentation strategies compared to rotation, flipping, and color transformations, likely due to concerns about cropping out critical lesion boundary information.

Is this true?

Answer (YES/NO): YES